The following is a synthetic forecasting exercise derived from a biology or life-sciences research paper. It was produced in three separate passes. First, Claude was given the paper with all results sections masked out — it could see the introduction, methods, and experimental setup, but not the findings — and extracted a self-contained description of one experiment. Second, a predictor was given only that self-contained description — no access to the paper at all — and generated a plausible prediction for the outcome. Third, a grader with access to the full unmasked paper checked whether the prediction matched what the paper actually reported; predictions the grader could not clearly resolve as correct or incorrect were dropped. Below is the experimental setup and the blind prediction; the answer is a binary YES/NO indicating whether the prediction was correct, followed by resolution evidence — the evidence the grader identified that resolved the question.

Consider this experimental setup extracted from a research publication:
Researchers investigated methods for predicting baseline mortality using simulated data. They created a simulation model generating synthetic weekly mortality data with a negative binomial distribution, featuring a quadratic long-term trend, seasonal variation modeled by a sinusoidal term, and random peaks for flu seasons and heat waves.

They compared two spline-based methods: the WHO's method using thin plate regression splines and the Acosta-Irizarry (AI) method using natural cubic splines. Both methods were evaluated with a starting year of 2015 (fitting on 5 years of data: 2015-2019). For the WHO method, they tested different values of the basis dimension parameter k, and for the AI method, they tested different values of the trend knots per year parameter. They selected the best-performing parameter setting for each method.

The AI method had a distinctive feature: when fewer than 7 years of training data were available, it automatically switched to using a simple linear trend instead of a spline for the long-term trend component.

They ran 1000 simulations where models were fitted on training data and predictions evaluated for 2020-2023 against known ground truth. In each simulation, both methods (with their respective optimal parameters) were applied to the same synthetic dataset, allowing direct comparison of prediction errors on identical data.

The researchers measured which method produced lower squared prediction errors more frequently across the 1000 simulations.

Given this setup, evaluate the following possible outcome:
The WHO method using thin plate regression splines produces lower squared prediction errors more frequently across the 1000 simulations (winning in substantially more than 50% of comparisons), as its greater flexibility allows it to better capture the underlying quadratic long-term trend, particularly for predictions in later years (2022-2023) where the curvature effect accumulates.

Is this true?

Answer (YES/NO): NO